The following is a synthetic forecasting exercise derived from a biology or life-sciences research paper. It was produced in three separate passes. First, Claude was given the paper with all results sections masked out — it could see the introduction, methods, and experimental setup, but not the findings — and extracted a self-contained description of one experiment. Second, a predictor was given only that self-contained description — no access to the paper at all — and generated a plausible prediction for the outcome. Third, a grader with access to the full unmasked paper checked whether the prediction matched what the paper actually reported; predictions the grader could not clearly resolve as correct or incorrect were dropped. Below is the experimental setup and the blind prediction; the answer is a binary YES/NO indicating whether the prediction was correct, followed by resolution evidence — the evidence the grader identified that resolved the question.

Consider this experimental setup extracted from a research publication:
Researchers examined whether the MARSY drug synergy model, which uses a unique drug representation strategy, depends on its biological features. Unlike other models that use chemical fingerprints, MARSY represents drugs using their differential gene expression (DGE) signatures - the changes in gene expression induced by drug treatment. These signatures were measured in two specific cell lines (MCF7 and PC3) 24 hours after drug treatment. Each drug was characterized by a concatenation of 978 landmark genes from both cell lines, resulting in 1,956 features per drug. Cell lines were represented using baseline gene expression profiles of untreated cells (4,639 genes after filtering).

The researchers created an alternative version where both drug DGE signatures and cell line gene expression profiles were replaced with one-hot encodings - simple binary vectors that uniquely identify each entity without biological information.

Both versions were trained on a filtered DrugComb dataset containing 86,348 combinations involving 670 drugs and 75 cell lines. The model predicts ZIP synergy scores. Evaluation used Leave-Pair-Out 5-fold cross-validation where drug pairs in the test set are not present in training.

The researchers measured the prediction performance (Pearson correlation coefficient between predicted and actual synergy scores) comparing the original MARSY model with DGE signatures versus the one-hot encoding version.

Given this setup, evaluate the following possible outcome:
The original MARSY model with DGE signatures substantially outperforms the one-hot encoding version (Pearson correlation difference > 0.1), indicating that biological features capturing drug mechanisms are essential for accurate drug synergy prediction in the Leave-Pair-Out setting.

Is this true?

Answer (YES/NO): NO